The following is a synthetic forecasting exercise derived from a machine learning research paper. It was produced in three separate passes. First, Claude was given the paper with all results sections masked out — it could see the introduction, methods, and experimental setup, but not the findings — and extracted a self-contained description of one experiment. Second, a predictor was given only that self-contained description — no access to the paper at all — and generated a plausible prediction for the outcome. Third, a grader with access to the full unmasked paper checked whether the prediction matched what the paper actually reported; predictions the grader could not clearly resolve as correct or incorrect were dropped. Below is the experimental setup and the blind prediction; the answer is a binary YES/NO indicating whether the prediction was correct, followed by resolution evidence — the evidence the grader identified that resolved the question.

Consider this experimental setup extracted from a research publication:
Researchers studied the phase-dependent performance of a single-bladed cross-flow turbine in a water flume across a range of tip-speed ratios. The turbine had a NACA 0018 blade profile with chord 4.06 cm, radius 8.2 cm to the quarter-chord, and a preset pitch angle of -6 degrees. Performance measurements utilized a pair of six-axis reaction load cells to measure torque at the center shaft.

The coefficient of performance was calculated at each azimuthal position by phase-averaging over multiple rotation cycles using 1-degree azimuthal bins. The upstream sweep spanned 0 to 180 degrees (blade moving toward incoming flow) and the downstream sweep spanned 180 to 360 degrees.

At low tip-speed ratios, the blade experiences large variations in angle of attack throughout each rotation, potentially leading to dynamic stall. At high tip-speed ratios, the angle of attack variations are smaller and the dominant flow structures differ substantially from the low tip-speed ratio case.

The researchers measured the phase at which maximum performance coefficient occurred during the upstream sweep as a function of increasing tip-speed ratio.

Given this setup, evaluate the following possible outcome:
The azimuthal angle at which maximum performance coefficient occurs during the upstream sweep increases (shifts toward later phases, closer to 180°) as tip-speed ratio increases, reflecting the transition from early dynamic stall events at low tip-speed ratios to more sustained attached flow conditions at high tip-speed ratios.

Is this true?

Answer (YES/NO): YES